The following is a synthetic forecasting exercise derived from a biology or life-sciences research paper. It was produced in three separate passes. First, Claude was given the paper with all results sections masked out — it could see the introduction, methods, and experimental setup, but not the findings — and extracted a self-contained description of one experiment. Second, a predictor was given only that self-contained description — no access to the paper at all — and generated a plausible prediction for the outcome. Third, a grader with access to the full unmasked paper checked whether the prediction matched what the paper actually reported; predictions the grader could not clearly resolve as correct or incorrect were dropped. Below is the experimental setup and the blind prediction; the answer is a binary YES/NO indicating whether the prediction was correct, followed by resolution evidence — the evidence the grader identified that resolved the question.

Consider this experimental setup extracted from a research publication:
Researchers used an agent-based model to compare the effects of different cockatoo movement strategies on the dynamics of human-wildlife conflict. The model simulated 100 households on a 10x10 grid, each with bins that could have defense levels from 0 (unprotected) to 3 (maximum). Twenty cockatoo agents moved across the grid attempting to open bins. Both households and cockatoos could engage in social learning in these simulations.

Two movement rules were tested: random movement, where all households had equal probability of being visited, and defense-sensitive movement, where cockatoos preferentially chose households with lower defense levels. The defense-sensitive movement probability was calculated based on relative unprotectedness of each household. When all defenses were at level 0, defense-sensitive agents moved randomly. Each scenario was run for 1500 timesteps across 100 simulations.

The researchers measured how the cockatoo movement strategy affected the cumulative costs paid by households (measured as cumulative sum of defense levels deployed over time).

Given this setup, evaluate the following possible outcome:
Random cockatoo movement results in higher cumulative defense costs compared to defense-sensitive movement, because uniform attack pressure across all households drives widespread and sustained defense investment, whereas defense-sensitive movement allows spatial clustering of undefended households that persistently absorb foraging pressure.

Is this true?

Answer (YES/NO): YES